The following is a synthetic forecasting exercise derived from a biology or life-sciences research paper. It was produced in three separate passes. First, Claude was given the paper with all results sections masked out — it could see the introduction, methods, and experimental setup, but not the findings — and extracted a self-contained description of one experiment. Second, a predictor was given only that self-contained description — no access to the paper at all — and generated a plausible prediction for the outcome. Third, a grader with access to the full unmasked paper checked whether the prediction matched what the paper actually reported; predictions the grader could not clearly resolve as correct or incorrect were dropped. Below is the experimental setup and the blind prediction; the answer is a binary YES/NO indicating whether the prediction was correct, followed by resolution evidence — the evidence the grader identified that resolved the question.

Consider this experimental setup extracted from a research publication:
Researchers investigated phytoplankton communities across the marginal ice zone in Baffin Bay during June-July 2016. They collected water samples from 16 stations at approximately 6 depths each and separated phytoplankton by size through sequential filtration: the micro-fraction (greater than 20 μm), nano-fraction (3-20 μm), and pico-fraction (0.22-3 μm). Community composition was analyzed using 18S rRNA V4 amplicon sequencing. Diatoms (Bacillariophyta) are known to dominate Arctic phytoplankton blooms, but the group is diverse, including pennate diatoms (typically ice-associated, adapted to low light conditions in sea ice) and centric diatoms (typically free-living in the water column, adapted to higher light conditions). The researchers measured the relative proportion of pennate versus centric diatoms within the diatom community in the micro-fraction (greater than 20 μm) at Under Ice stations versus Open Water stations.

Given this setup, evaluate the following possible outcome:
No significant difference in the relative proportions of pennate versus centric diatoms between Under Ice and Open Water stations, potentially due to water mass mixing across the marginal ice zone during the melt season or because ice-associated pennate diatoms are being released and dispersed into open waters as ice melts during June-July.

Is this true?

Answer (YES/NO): NO